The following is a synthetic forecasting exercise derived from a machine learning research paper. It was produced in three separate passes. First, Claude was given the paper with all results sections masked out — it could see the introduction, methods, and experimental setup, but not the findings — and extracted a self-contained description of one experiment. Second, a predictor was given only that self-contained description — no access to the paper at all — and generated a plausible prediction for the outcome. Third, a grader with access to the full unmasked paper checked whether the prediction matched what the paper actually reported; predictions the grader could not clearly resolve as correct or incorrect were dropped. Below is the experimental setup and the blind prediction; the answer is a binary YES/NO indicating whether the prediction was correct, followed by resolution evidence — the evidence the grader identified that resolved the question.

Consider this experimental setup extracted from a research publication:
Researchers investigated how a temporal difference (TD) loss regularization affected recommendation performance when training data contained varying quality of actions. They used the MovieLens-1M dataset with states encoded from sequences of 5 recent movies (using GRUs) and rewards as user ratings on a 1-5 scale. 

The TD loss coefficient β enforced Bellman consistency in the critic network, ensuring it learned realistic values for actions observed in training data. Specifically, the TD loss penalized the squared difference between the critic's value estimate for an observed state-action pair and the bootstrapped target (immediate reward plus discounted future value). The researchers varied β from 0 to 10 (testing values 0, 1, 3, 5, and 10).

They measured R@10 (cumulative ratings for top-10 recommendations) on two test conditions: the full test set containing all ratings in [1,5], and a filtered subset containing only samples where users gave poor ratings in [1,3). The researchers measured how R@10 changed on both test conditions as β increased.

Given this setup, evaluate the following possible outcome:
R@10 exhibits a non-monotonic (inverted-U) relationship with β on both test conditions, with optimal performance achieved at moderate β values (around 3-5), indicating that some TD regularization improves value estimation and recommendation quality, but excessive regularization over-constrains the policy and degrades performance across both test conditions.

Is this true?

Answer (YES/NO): NO